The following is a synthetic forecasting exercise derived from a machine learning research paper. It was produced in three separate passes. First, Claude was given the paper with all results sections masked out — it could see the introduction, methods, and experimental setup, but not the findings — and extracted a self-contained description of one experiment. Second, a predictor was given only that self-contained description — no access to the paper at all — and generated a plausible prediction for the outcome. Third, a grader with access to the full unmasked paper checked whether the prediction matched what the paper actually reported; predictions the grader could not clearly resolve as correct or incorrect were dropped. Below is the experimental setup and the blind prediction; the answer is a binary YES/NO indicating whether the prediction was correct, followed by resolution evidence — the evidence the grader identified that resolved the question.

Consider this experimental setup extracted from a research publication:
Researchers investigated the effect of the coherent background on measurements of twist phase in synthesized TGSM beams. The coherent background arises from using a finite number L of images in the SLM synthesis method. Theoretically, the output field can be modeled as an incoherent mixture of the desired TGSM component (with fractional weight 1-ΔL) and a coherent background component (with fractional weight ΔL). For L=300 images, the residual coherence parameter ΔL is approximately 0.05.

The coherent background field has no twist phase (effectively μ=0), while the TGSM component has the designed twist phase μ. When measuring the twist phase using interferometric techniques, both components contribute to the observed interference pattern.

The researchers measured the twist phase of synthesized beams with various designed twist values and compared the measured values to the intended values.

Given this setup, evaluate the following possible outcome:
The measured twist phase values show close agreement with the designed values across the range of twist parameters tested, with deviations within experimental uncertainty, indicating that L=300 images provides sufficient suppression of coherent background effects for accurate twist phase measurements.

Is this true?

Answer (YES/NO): YES